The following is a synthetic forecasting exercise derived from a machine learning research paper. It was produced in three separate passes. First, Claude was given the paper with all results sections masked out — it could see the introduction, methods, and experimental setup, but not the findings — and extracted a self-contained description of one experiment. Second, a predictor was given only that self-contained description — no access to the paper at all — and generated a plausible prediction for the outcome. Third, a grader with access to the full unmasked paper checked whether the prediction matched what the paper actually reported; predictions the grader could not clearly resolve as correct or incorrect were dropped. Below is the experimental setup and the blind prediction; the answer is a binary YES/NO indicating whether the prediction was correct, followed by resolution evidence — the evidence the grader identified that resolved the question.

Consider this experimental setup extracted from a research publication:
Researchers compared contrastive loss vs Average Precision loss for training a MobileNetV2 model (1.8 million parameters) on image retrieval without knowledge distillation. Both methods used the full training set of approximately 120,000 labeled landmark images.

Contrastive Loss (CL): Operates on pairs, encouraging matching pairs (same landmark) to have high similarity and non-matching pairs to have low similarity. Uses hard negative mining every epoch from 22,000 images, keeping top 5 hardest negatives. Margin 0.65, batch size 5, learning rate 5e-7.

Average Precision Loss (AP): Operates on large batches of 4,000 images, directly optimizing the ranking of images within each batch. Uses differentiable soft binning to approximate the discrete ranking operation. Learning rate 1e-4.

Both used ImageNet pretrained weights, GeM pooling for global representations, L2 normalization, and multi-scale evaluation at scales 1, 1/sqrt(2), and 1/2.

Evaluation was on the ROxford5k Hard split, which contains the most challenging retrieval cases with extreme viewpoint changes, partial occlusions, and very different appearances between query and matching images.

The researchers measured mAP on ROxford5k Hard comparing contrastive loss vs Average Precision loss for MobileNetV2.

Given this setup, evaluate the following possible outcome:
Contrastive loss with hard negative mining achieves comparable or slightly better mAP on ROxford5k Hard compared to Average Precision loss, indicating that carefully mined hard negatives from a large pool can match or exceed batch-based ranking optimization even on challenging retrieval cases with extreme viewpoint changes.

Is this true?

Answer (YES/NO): NO